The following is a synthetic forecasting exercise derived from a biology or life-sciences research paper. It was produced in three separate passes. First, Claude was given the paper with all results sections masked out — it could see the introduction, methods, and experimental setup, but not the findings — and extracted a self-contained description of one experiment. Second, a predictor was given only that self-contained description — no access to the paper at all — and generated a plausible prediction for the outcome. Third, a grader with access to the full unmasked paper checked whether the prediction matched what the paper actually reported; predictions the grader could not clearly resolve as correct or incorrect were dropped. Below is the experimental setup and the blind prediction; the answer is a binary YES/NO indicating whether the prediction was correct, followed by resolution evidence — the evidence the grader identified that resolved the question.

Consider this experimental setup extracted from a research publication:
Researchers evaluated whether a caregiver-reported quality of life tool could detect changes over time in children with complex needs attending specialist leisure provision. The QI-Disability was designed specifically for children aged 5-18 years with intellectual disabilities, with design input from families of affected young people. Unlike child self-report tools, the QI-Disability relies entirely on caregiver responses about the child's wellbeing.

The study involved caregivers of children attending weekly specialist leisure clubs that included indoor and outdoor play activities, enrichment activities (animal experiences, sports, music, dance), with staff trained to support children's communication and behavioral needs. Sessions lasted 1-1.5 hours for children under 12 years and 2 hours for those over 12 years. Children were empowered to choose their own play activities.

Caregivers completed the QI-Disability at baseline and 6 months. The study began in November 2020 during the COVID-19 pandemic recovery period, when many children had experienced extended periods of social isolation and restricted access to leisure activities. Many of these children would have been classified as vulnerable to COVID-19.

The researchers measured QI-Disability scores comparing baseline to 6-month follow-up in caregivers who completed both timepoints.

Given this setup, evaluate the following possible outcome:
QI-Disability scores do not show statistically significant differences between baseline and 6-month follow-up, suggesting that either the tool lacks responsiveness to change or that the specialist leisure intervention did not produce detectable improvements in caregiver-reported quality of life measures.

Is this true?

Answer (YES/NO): NO